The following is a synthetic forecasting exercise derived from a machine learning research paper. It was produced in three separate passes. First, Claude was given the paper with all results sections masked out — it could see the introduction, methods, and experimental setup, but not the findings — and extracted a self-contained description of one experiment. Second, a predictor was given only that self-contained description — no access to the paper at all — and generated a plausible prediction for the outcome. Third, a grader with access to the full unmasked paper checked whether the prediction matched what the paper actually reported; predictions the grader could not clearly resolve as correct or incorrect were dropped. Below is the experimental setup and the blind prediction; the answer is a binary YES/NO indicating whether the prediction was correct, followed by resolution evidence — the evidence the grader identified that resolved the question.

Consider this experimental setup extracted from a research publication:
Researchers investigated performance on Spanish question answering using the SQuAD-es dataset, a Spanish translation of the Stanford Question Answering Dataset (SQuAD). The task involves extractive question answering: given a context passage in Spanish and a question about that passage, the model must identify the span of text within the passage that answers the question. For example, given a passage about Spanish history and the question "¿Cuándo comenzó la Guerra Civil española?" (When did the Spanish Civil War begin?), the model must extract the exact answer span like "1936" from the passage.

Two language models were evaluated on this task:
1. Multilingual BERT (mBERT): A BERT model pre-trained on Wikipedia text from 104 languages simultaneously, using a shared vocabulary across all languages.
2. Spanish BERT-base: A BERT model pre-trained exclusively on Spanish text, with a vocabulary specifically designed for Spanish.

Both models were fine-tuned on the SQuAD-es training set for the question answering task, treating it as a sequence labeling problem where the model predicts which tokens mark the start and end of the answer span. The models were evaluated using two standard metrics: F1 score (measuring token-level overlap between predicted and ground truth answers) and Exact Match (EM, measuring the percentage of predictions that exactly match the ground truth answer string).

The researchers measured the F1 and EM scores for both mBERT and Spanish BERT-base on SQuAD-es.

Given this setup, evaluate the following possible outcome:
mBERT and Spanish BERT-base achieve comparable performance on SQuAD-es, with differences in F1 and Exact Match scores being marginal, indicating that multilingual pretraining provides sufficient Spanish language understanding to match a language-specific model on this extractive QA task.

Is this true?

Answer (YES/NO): NO